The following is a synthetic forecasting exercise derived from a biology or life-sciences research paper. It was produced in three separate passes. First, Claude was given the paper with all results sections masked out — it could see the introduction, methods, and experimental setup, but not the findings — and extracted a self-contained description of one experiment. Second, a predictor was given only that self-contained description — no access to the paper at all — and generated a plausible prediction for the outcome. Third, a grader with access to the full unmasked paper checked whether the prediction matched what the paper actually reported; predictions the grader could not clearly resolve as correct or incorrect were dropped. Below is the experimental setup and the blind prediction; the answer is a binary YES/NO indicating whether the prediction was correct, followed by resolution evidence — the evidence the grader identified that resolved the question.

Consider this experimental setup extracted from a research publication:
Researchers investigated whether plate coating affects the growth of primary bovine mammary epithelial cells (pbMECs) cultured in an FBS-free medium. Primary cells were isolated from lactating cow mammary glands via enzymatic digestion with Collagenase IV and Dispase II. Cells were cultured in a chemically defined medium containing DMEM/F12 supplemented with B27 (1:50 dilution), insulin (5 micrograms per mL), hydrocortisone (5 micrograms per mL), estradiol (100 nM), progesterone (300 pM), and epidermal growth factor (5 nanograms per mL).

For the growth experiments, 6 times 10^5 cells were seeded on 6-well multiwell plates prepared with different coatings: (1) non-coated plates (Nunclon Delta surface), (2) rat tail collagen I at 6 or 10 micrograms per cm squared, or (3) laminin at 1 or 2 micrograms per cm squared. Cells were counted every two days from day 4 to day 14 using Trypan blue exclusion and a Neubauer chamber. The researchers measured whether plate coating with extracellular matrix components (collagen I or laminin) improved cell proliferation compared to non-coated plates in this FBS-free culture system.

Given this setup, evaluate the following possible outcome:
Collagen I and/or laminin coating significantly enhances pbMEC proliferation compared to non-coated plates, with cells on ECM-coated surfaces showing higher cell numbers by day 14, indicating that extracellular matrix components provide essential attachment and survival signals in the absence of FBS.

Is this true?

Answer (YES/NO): NO